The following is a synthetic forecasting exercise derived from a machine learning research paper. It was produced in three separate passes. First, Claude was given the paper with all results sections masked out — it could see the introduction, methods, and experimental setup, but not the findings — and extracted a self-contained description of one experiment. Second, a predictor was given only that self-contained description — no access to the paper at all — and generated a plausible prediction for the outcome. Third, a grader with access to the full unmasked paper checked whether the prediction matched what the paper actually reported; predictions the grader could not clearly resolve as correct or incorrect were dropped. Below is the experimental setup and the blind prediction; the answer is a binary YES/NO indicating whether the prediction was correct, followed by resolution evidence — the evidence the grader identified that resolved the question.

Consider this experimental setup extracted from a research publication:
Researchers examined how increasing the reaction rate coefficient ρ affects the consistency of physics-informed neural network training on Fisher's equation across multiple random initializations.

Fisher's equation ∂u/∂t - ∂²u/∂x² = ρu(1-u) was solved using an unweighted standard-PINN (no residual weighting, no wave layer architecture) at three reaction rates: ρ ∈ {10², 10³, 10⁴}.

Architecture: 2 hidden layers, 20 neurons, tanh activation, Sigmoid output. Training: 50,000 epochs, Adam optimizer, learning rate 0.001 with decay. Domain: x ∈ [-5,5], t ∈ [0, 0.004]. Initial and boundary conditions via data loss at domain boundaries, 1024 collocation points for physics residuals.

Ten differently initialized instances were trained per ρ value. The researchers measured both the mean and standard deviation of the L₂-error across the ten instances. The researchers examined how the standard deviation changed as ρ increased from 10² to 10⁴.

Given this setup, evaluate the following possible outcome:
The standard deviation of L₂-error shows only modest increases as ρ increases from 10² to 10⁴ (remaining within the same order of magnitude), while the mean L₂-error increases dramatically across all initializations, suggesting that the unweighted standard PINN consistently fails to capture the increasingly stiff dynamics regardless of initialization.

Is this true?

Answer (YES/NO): NO